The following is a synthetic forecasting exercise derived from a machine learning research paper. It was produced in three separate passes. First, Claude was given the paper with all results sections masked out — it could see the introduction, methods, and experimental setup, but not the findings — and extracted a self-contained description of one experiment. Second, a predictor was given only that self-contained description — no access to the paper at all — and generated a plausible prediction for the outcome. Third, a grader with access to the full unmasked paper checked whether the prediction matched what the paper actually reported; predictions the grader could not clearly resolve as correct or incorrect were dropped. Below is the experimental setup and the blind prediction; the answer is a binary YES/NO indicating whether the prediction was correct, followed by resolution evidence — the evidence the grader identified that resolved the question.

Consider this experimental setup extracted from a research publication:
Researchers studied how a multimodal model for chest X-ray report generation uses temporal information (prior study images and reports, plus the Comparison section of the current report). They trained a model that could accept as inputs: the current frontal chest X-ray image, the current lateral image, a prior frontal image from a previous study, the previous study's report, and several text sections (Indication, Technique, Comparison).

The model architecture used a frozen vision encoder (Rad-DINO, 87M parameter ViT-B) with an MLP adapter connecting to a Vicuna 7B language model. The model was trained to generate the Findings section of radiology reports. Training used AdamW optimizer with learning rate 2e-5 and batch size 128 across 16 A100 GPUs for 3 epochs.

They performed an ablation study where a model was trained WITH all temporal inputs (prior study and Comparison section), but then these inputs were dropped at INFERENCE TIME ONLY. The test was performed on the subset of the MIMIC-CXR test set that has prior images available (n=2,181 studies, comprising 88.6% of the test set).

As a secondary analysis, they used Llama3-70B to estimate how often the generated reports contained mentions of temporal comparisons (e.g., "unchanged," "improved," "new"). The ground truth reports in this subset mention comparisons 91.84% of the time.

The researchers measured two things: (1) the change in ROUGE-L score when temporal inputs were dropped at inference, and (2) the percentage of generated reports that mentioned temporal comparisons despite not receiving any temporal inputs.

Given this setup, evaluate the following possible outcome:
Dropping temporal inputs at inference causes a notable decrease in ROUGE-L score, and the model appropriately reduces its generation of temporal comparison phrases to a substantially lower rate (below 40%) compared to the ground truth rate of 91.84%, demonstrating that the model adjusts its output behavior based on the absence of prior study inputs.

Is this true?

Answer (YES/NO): YES